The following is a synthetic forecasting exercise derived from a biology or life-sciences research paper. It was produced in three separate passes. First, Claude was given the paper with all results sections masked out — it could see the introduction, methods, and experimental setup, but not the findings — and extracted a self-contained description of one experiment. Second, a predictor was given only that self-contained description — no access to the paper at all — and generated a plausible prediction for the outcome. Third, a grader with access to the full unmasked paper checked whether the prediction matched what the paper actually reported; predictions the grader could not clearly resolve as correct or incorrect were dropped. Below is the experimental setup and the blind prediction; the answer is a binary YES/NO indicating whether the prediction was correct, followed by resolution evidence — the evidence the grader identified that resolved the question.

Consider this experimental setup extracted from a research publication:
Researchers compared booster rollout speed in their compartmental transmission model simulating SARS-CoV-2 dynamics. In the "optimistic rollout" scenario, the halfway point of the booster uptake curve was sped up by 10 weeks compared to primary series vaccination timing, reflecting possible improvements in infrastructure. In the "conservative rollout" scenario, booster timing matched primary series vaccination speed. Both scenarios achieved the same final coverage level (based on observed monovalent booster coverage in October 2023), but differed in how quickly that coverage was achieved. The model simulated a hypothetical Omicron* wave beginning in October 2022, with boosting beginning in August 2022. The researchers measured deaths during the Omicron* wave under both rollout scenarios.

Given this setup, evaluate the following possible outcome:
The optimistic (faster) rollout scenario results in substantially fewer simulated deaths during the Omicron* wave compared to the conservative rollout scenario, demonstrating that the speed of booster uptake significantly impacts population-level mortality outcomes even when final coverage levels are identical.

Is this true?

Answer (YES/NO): YES